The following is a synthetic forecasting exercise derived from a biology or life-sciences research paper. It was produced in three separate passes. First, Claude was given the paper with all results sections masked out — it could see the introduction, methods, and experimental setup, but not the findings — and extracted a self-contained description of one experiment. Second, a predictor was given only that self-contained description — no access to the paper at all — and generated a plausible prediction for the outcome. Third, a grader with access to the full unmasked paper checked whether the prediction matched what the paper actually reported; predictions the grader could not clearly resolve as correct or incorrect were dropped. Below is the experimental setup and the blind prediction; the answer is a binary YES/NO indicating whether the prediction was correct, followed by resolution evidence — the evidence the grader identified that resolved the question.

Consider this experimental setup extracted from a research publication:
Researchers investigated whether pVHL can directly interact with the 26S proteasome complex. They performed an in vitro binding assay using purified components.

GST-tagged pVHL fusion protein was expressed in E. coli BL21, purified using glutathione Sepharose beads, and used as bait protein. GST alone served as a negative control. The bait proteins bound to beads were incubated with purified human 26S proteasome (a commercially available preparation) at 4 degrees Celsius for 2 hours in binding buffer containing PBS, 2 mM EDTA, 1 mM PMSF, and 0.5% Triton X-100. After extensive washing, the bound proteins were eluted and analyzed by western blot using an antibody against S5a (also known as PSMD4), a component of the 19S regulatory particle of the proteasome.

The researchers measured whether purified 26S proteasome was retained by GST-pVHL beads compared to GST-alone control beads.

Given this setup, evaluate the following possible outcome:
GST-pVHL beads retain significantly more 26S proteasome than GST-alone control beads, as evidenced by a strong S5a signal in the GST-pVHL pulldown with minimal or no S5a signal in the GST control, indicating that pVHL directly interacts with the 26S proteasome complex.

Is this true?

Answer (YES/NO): YES